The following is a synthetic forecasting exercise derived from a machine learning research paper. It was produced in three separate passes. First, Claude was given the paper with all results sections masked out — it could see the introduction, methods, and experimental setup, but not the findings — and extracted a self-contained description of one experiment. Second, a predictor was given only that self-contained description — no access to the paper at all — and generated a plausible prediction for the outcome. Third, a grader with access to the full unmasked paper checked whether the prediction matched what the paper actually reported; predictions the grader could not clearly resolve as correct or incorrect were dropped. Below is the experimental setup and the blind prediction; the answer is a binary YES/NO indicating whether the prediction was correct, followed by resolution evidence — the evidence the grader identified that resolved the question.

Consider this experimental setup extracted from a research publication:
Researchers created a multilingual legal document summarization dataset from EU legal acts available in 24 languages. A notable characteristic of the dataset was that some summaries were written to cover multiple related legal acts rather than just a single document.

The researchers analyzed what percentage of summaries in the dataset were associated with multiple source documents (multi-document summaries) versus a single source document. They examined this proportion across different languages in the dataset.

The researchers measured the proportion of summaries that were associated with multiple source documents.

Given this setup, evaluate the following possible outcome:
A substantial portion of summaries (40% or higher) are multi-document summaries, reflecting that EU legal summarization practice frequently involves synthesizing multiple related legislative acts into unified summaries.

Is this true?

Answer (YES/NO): NO